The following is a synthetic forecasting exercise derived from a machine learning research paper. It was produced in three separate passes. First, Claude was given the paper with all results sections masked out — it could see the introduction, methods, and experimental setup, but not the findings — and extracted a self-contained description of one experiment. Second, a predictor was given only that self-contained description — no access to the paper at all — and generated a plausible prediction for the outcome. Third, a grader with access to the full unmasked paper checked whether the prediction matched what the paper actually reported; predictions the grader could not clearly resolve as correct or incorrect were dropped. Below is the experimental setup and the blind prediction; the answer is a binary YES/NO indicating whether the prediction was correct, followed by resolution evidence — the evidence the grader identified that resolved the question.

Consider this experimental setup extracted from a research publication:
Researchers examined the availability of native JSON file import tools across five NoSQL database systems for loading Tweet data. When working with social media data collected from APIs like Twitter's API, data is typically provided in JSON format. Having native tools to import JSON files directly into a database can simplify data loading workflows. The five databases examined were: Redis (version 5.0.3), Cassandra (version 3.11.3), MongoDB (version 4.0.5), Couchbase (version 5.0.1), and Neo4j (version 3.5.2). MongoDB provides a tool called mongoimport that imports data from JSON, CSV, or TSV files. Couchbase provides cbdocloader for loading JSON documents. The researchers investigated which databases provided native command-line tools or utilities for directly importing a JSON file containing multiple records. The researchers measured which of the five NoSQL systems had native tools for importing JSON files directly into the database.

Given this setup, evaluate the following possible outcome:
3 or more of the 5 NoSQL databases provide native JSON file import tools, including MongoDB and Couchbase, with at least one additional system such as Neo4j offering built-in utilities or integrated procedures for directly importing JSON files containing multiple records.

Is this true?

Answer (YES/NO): NO